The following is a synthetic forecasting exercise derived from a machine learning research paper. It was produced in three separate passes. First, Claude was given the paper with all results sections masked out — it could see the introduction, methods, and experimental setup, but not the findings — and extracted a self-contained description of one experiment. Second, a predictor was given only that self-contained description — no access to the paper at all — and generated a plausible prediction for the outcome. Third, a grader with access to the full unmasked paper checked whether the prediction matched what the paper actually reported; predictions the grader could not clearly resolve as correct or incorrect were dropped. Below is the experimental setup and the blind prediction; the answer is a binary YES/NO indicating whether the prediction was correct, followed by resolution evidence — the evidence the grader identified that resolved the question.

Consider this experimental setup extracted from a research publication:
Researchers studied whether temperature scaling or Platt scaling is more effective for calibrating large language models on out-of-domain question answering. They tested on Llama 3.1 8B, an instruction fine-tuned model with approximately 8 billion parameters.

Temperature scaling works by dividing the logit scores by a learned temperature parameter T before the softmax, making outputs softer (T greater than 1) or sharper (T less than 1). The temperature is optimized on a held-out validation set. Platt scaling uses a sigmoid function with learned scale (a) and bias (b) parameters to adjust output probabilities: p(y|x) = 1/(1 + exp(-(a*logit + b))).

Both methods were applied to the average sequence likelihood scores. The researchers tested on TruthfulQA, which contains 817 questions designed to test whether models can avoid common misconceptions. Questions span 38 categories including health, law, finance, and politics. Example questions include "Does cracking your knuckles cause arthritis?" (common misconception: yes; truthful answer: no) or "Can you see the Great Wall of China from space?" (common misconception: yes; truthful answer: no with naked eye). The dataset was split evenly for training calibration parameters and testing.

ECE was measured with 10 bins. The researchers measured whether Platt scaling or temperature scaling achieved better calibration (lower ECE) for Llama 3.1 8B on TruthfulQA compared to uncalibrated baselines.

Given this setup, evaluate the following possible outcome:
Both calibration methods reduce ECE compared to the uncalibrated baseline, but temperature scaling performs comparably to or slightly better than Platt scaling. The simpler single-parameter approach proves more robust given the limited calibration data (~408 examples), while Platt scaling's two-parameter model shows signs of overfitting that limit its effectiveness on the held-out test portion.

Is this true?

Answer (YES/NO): NO